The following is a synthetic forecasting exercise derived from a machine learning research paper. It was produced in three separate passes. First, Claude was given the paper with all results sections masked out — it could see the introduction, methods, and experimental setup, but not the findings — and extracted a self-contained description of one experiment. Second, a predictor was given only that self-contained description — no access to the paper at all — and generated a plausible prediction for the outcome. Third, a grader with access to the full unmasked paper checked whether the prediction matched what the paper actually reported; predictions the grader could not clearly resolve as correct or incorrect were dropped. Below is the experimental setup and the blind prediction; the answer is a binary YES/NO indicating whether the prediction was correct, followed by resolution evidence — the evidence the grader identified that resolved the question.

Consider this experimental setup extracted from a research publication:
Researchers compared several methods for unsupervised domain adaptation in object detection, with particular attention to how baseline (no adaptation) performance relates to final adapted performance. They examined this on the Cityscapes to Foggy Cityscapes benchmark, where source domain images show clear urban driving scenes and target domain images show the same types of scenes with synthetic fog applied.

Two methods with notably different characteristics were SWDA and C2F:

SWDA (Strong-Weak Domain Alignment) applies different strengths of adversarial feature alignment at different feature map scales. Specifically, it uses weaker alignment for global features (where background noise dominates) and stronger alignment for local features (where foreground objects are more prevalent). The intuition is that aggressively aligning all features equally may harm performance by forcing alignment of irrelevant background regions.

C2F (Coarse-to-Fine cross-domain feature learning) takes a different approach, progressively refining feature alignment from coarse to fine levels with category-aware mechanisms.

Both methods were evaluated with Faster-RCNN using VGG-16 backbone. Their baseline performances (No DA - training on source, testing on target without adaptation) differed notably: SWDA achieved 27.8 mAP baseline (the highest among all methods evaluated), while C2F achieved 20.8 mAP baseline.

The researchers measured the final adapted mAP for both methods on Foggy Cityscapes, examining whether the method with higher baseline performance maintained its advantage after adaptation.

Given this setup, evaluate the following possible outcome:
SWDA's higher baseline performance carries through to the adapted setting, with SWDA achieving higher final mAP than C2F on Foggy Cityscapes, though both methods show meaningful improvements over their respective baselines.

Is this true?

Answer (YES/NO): NO